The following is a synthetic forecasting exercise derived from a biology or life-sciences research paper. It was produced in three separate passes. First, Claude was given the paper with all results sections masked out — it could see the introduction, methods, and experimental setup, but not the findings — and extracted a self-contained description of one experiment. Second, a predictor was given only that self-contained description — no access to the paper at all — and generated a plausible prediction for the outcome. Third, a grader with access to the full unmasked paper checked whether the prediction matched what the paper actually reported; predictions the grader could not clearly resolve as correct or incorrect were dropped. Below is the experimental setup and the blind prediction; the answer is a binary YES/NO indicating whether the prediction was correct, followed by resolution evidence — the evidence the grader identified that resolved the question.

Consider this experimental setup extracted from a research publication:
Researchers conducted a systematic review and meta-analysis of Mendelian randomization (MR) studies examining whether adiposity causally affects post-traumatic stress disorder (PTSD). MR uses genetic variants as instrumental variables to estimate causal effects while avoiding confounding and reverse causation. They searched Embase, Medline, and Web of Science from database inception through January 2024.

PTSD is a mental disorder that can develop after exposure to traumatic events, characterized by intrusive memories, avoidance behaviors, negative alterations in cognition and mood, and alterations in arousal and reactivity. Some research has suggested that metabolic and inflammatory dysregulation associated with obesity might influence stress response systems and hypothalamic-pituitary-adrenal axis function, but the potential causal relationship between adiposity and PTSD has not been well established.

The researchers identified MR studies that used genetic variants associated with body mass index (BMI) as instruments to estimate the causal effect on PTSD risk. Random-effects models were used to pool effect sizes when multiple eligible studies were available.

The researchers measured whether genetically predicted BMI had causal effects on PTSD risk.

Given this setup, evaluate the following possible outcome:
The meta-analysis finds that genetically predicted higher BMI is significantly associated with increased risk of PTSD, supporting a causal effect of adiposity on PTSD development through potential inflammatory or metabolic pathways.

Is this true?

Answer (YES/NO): NO